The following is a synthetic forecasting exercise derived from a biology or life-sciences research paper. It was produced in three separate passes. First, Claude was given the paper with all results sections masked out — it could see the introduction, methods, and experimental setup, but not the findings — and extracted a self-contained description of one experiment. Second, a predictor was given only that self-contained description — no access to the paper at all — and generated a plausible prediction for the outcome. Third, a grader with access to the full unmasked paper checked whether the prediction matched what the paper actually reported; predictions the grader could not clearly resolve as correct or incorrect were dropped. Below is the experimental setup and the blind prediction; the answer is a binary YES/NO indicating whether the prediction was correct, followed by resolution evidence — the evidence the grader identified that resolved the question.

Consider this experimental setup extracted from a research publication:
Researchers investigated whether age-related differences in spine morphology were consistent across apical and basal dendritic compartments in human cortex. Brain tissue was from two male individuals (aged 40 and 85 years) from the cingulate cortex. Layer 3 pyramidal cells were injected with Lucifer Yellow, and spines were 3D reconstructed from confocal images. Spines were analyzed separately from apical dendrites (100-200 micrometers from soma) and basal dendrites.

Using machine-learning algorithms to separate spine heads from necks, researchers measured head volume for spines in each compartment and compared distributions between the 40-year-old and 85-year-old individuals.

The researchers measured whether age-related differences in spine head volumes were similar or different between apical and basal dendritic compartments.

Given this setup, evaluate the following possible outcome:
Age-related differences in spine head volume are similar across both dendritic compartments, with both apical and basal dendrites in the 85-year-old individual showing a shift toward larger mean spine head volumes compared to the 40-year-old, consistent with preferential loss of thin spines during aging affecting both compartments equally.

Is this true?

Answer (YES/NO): NO